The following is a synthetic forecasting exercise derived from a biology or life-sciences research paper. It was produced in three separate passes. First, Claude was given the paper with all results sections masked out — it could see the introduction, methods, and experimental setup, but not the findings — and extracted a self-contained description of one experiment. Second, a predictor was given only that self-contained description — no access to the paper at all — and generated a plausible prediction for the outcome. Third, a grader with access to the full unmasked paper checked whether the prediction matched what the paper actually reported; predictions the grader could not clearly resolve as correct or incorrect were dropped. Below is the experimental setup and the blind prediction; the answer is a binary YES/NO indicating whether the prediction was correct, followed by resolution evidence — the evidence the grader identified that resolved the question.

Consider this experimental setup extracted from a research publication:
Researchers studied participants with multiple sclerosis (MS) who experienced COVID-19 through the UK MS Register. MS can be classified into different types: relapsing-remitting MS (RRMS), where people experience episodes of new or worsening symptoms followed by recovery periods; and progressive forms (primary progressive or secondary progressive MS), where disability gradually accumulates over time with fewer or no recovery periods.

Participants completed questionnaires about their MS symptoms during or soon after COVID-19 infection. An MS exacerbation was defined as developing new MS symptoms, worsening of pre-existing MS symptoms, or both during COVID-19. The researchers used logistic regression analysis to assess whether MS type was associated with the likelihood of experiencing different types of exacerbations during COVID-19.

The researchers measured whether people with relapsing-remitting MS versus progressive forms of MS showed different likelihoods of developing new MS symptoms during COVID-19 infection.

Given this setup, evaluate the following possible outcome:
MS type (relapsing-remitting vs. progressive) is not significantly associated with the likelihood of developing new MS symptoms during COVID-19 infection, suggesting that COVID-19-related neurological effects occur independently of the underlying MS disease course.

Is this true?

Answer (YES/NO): YES